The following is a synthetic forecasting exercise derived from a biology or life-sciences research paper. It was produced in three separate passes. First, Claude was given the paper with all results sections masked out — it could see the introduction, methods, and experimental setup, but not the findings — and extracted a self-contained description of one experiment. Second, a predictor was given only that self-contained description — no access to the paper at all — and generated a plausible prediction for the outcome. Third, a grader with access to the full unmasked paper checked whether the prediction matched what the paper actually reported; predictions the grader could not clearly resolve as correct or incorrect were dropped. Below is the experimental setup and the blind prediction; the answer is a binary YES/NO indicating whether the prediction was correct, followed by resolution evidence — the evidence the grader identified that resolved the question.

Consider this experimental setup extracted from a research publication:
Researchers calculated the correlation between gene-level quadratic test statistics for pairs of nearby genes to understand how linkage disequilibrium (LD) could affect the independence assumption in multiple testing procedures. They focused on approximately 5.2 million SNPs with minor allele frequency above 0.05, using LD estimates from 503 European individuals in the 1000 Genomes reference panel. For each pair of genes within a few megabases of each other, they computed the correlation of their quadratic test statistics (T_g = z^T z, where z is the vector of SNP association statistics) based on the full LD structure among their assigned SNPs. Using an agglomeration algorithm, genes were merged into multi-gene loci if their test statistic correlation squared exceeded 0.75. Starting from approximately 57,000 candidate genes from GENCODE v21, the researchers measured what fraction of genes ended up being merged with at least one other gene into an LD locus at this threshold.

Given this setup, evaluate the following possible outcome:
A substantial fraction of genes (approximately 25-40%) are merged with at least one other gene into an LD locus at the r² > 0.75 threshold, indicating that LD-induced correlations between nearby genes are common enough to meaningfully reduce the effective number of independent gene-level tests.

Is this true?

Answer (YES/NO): NO